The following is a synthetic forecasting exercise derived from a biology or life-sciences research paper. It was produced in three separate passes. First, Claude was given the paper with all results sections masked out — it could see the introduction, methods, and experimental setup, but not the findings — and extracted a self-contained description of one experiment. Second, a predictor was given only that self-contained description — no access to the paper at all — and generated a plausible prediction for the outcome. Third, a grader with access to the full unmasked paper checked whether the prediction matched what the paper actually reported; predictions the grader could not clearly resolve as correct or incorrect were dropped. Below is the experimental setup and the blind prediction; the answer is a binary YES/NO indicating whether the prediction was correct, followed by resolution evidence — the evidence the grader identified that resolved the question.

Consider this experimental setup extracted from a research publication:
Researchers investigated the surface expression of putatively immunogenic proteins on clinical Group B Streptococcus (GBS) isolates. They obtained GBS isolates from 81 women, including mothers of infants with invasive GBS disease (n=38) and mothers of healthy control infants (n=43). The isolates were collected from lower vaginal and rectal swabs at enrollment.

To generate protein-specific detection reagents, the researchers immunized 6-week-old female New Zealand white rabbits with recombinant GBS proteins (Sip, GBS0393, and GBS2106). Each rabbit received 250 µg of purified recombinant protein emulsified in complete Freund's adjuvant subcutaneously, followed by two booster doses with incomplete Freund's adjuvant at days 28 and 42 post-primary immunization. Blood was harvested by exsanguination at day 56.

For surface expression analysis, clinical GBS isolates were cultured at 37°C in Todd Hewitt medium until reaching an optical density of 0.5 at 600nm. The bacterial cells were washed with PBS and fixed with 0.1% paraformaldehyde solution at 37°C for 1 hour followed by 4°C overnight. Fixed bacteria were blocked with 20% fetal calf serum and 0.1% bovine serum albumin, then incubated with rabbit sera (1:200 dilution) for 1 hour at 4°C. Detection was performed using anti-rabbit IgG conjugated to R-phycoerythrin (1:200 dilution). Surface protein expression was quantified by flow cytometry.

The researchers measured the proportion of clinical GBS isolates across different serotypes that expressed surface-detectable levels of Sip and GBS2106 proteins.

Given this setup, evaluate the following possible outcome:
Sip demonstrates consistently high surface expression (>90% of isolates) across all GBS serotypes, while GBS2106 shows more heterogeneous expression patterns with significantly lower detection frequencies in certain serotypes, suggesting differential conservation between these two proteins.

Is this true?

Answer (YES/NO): NO